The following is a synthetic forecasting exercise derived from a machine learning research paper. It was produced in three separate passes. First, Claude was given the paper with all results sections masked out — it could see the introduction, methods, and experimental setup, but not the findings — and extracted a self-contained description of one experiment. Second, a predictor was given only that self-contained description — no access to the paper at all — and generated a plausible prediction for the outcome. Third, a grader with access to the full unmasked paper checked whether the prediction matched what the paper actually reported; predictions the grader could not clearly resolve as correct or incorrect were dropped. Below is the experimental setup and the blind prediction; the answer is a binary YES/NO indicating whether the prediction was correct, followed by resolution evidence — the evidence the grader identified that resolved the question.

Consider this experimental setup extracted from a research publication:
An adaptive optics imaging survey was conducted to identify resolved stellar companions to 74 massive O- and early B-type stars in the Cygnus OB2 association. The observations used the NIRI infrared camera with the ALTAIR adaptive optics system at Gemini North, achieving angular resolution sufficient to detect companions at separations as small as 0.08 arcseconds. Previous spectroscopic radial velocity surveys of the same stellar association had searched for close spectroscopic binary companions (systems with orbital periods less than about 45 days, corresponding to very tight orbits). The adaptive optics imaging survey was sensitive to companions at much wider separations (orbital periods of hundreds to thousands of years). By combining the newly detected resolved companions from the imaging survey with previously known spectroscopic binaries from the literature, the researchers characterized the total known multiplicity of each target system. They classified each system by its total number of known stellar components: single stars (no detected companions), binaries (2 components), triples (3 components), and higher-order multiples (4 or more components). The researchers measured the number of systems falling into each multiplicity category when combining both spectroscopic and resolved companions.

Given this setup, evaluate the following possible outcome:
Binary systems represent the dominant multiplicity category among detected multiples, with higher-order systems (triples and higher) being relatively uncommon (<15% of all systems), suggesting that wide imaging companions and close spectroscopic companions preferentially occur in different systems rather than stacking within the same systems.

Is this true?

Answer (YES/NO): NO